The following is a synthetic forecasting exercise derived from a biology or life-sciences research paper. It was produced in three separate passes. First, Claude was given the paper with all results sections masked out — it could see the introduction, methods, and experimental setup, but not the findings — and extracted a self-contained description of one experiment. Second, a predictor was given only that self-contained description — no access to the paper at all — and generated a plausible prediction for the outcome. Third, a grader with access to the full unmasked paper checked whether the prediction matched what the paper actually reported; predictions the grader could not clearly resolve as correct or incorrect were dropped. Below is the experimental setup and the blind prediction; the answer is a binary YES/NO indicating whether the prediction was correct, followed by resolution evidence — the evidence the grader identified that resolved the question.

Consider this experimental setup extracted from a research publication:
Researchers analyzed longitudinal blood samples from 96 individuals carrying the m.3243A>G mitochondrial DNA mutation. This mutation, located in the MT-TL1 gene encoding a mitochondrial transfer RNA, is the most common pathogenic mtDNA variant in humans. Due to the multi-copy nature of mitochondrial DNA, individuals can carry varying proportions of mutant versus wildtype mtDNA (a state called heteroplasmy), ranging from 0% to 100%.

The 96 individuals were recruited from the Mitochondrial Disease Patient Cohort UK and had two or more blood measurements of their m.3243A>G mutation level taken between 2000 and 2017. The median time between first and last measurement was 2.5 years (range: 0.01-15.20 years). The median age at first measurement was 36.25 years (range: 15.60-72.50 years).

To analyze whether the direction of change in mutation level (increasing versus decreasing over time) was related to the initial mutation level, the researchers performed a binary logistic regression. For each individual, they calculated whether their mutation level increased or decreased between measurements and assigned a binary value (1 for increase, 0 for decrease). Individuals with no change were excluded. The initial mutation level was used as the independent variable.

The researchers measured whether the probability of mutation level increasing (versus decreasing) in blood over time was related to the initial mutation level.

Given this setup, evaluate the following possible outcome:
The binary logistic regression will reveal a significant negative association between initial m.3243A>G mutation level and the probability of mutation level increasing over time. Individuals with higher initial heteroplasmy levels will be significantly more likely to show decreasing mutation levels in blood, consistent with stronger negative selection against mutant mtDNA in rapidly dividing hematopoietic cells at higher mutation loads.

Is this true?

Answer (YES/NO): YES